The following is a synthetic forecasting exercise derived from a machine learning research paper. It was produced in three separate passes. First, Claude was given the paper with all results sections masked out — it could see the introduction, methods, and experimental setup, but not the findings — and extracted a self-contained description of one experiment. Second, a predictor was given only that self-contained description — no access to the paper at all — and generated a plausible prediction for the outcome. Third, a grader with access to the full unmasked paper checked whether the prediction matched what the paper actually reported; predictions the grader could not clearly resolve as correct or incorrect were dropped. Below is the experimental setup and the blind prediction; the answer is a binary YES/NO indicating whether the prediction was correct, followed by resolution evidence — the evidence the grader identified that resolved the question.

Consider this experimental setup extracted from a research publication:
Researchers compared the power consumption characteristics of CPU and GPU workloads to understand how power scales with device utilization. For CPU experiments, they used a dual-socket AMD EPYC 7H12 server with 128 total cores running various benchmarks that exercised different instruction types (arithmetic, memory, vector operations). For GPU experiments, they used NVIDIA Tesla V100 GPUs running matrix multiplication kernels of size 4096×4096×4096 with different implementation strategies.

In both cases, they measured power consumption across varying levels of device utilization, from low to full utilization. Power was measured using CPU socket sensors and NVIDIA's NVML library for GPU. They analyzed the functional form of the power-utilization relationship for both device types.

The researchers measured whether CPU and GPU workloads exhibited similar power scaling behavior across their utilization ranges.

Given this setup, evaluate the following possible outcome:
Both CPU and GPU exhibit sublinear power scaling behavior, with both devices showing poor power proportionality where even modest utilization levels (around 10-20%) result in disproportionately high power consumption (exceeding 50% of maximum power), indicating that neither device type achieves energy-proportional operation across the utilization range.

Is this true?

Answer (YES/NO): NO